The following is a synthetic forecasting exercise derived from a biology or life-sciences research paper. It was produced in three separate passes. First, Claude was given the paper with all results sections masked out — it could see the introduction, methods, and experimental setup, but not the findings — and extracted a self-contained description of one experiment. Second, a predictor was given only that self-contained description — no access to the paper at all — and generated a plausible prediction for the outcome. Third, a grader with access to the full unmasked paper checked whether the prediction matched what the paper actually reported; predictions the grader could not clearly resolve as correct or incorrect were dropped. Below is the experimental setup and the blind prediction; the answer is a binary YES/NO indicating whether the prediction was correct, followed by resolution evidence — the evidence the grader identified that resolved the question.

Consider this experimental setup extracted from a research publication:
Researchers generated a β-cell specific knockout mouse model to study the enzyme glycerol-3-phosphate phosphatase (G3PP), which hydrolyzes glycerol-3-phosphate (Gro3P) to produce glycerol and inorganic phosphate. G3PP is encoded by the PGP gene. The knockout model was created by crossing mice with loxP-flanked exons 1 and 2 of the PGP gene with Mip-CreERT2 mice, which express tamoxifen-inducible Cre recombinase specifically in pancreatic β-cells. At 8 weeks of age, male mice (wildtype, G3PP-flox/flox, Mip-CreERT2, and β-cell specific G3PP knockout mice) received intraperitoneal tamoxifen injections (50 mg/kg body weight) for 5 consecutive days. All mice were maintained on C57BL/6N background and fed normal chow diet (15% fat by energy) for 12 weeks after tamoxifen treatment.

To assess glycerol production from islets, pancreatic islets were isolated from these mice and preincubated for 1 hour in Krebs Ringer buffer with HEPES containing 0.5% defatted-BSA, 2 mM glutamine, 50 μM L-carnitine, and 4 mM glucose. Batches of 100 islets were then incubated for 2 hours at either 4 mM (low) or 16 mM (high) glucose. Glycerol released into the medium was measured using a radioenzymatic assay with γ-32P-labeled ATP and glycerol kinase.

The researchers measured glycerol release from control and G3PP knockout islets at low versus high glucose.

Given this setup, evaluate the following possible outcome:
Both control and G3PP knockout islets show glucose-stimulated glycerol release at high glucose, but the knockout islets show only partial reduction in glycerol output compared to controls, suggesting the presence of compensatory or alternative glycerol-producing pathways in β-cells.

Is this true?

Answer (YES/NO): NO